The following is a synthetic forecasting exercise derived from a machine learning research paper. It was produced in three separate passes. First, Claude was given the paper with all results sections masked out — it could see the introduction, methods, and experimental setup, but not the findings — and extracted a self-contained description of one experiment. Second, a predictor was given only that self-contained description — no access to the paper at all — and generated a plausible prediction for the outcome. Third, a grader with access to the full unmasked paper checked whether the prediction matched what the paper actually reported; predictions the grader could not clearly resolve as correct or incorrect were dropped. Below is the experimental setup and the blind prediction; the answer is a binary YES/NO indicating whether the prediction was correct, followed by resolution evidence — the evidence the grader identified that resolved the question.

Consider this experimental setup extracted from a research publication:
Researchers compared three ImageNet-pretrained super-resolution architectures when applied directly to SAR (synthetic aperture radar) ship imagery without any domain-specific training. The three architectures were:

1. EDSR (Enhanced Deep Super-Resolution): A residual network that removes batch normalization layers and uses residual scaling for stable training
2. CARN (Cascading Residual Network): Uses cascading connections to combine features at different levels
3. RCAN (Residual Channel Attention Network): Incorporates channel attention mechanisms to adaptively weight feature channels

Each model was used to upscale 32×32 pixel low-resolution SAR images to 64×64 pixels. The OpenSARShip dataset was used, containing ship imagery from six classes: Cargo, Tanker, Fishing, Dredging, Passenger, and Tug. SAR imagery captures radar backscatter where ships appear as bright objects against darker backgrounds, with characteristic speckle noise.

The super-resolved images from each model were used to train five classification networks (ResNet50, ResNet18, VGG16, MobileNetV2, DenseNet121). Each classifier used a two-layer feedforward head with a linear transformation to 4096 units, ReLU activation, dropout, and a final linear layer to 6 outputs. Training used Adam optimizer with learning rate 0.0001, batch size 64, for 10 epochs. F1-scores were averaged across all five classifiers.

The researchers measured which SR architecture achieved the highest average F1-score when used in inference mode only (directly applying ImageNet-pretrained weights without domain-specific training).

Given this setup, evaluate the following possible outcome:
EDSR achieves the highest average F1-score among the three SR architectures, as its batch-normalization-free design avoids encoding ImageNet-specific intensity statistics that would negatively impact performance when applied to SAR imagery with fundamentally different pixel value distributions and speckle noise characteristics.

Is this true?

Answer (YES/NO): NO